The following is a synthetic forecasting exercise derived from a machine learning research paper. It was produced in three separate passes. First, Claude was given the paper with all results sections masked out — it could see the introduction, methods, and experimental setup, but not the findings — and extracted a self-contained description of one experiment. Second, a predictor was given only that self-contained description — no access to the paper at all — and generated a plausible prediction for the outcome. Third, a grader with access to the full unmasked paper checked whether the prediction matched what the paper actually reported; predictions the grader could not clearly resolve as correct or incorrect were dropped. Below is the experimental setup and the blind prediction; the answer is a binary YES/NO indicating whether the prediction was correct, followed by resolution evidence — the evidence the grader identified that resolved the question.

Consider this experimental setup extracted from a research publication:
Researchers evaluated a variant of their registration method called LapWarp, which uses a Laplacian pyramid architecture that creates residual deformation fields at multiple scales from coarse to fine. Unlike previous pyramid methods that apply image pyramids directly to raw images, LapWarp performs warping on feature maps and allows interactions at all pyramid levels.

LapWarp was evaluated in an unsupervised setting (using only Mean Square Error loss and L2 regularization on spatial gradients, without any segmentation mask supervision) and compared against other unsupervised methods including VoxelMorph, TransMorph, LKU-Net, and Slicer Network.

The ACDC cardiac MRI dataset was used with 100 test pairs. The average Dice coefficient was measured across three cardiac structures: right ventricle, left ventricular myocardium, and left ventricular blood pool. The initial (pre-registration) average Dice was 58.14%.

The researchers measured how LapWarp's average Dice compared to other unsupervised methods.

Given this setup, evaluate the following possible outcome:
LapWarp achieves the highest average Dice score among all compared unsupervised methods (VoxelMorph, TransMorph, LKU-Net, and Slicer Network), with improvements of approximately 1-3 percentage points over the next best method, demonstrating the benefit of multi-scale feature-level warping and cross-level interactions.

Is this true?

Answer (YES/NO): NO